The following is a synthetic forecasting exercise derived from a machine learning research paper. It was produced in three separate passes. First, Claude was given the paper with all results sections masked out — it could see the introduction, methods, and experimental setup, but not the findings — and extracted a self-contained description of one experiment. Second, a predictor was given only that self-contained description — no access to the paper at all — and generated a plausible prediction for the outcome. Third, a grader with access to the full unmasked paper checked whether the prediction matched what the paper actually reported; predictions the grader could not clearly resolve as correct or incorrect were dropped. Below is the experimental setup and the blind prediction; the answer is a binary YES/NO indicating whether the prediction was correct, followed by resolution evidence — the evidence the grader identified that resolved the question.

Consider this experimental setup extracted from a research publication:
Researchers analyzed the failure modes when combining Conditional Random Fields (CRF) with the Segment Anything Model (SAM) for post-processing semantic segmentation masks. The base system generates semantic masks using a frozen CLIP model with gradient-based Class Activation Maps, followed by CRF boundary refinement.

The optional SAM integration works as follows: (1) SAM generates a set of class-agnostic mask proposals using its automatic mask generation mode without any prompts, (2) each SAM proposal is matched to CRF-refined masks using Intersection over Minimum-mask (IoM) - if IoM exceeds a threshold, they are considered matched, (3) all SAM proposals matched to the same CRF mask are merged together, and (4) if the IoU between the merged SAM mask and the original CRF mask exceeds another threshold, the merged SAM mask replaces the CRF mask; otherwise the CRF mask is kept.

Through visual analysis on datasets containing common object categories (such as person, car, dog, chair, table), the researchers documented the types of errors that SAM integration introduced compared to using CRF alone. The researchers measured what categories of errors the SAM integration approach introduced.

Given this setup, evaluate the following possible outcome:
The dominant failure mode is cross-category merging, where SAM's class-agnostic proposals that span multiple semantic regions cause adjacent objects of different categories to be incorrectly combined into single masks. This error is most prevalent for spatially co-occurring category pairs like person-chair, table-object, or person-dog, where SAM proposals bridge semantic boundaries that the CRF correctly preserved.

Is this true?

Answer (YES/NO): NO